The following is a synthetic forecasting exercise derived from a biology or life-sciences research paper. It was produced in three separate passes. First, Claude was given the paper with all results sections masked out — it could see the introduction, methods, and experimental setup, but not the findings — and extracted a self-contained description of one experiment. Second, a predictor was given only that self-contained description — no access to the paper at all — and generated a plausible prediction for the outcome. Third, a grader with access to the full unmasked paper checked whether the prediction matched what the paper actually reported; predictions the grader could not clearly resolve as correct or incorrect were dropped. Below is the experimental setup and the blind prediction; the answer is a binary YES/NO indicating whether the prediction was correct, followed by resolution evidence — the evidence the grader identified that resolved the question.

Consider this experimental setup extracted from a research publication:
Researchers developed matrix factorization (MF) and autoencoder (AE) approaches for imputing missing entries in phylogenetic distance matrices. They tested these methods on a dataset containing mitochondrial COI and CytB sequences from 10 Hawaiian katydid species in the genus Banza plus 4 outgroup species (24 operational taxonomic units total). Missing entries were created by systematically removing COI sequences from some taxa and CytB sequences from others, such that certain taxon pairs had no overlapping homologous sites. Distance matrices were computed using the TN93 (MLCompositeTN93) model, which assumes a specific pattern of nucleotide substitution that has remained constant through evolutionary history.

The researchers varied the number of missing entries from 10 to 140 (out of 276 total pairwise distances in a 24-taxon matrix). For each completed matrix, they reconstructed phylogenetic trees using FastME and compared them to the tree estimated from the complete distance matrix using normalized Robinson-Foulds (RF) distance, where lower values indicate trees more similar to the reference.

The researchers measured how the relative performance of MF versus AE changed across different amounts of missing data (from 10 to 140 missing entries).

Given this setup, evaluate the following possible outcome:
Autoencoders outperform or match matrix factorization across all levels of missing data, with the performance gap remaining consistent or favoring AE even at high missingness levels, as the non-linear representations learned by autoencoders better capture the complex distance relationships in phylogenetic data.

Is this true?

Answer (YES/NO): NO